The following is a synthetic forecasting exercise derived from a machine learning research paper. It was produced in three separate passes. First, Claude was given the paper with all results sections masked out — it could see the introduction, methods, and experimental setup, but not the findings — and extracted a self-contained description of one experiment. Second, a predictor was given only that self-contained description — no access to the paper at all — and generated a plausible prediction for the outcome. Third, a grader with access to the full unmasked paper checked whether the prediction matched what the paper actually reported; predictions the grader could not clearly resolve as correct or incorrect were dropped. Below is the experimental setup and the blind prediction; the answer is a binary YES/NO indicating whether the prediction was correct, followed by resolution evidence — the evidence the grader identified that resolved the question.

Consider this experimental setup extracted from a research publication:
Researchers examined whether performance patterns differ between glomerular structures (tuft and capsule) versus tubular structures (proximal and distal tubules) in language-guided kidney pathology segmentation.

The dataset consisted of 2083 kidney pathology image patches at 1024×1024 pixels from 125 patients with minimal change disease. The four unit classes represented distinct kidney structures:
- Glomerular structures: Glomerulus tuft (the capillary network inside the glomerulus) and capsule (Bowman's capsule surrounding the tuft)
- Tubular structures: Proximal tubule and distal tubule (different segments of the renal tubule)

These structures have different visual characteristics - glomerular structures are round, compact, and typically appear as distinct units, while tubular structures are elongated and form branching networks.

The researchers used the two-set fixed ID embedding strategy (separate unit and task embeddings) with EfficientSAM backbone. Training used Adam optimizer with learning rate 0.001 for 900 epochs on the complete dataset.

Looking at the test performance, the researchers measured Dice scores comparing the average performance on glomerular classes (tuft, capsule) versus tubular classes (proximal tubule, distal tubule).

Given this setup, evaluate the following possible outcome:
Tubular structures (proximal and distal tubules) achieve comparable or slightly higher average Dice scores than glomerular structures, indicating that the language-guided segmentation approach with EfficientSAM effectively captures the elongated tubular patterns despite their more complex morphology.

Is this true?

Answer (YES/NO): NO